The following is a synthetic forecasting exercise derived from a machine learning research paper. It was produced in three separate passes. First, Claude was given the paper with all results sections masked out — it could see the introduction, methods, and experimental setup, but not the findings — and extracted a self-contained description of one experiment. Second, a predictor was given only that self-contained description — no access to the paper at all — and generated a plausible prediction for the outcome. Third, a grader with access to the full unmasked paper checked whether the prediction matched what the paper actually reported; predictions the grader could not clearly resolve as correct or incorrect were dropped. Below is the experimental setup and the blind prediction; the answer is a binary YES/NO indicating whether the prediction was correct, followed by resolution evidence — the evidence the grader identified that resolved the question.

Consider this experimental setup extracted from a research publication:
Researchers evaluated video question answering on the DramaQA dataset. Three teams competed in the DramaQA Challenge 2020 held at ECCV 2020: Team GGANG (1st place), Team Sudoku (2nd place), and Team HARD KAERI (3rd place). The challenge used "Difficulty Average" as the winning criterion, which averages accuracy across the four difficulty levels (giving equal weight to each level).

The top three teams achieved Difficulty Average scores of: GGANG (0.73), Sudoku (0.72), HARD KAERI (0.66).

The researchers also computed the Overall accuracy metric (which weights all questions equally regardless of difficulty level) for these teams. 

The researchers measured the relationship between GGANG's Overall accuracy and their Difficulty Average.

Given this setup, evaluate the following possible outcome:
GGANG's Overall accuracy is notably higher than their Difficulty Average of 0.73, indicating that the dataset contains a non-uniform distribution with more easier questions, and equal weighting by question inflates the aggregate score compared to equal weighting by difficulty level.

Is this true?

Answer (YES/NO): YES